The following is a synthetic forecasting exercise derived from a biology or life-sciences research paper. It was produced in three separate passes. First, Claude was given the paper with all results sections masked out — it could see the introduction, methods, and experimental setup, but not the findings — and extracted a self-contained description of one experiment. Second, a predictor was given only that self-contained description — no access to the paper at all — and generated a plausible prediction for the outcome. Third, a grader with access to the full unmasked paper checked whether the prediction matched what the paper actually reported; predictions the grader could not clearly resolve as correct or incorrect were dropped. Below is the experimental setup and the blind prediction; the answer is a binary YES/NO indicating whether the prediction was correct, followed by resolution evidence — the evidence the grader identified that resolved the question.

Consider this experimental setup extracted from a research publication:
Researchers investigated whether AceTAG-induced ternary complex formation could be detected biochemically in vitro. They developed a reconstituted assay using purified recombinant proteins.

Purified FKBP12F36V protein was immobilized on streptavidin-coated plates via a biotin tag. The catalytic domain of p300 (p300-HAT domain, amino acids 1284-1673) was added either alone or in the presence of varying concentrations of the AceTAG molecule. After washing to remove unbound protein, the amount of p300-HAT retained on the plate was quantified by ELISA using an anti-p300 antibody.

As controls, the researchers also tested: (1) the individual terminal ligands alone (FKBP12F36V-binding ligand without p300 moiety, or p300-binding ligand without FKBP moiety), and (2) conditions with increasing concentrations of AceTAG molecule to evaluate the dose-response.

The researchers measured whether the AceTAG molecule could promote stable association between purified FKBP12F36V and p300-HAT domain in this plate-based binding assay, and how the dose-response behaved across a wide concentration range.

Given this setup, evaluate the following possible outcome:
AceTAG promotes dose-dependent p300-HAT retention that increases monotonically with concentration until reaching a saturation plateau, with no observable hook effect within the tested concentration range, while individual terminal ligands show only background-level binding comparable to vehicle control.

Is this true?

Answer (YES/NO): NO